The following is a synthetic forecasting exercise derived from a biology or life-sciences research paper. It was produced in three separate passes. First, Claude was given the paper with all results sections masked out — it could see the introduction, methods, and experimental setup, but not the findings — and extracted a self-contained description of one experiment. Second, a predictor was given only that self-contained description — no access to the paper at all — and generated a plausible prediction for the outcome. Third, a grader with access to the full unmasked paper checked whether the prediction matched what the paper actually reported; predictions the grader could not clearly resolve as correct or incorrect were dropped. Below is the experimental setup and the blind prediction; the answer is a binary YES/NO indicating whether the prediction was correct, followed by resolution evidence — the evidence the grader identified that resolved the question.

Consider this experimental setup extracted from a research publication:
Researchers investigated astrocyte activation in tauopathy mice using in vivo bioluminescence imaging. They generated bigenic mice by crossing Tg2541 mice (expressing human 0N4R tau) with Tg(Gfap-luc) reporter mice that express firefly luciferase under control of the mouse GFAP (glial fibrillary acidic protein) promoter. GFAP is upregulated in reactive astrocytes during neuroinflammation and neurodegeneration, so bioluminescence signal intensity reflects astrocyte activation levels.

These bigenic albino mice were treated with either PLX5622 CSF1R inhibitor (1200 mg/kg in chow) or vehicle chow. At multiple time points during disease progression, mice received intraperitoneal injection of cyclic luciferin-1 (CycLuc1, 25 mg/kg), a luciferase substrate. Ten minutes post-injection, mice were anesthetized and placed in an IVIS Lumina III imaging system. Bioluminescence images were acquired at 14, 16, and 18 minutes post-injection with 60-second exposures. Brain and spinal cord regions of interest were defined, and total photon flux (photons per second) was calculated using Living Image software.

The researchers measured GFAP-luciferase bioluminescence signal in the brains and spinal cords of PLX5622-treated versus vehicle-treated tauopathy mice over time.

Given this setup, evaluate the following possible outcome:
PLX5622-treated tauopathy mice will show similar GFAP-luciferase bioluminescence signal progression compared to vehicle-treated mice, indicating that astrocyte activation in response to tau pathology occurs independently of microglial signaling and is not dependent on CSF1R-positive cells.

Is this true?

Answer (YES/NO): NO